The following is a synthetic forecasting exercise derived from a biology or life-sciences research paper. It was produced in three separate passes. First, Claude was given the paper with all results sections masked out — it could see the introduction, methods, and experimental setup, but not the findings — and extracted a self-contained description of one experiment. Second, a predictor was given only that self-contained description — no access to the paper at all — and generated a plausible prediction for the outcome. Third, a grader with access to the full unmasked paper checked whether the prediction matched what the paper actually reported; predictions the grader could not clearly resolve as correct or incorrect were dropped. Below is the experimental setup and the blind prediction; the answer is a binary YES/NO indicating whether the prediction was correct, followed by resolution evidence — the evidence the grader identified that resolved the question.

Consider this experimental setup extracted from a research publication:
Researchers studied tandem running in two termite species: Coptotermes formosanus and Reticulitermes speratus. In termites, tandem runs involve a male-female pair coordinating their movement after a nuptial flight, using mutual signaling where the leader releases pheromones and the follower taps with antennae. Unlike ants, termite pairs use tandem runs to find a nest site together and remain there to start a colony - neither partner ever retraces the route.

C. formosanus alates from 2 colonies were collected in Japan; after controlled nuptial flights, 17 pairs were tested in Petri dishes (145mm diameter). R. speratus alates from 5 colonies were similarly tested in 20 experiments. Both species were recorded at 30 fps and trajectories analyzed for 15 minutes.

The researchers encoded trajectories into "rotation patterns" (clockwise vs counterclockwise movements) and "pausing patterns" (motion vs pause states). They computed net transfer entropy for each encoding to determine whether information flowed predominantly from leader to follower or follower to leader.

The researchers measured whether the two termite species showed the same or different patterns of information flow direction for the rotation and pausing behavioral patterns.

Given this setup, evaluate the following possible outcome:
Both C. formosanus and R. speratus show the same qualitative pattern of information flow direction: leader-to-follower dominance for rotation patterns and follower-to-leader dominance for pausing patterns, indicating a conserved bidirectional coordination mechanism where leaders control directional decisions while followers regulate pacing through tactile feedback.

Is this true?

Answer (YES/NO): NO